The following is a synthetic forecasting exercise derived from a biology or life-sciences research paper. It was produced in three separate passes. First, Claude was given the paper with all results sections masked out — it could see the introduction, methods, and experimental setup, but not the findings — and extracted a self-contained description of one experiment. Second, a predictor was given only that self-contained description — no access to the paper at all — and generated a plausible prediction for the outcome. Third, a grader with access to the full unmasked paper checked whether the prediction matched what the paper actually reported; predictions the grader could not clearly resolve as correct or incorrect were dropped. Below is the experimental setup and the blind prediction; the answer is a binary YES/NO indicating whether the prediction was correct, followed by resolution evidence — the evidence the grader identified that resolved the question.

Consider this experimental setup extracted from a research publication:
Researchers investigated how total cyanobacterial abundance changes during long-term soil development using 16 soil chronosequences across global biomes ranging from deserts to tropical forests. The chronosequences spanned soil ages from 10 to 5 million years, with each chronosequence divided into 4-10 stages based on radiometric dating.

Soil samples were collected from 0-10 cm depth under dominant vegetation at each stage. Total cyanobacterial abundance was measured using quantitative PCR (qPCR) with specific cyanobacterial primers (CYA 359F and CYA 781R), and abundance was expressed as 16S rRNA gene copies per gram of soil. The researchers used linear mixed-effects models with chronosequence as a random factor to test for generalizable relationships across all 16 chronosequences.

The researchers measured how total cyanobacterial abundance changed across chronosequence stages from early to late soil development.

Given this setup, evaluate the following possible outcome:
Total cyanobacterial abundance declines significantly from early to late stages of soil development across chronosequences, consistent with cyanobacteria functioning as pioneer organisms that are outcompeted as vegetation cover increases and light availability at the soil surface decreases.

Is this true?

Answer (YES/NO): NO